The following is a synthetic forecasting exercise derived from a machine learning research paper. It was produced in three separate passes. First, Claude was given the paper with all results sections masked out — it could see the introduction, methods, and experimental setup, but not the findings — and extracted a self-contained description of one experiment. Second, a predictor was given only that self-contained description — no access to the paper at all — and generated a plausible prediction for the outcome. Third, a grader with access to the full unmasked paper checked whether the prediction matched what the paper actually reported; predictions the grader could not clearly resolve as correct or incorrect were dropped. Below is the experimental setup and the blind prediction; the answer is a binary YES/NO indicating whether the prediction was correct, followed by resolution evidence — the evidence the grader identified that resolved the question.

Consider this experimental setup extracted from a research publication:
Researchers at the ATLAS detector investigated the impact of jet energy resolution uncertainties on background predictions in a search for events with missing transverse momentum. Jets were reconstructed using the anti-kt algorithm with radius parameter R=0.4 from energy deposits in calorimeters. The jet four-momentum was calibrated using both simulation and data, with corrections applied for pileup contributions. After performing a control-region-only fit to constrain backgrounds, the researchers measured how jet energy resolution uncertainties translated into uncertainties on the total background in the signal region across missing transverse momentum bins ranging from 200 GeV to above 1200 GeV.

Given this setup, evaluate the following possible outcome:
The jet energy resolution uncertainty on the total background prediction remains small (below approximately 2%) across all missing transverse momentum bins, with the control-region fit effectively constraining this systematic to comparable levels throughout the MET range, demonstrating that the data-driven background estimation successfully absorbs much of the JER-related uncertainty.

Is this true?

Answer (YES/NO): NO